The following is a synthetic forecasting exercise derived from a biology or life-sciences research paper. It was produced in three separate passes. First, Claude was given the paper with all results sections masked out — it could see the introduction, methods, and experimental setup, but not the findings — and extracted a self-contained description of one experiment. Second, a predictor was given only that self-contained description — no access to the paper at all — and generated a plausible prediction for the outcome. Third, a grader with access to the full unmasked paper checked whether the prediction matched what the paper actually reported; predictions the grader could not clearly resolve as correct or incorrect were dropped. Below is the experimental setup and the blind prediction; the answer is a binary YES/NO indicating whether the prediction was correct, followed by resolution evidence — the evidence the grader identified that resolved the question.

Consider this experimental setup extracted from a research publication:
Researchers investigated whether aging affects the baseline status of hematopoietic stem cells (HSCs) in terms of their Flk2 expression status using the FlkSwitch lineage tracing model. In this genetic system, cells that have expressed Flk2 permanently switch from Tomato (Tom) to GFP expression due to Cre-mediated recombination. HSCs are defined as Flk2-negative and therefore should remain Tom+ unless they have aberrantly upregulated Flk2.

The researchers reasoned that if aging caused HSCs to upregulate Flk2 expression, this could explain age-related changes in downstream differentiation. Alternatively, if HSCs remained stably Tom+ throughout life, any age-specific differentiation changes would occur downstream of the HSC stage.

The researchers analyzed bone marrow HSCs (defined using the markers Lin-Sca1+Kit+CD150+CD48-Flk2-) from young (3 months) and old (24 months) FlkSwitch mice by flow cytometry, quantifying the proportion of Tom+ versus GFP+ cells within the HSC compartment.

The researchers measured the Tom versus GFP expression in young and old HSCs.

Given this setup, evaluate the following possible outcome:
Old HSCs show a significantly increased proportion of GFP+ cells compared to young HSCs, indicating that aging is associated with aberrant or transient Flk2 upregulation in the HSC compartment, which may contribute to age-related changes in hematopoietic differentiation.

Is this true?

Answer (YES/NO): NO